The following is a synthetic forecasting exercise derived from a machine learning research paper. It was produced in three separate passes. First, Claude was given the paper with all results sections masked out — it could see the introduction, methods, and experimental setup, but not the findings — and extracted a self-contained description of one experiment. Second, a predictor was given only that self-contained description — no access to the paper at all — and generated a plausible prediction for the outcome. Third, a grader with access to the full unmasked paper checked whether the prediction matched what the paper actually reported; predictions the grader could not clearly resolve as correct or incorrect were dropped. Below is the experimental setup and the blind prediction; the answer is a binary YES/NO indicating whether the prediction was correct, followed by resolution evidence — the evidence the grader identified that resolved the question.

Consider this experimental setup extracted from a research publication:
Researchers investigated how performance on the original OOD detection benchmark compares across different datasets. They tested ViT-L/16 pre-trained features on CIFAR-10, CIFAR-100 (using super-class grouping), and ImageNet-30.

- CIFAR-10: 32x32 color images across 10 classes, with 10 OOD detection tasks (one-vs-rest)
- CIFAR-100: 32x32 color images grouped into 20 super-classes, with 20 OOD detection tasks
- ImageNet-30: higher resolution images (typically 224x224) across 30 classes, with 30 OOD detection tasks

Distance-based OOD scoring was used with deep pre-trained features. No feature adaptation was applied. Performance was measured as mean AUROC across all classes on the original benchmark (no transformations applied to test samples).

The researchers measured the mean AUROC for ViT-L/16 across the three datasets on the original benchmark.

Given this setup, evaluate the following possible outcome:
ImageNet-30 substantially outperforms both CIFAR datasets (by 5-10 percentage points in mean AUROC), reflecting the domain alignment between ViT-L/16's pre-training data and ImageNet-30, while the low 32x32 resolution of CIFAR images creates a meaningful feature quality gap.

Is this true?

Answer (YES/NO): NO